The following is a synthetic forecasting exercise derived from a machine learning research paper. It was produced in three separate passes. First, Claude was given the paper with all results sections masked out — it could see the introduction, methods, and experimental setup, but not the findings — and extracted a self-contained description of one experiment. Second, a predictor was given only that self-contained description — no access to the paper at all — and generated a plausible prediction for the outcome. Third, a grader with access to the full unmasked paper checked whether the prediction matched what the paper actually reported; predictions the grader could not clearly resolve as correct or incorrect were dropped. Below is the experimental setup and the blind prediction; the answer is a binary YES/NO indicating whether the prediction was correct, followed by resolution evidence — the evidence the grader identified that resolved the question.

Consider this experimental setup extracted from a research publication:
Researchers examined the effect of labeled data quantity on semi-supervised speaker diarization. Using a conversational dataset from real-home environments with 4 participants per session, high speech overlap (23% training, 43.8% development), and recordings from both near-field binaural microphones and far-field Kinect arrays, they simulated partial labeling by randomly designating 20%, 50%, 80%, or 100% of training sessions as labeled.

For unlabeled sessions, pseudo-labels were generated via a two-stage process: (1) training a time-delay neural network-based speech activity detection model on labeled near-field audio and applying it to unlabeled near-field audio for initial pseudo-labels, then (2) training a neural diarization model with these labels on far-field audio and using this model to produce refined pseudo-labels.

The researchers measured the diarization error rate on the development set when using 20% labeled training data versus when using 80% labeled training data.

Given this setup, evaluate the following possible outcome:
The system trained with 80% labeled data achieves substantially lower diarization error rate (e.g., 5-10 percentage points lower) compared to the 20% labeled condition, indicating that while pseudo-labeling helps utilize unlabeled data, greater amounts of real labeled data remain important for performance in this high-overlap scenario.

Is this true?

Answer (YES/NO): NO